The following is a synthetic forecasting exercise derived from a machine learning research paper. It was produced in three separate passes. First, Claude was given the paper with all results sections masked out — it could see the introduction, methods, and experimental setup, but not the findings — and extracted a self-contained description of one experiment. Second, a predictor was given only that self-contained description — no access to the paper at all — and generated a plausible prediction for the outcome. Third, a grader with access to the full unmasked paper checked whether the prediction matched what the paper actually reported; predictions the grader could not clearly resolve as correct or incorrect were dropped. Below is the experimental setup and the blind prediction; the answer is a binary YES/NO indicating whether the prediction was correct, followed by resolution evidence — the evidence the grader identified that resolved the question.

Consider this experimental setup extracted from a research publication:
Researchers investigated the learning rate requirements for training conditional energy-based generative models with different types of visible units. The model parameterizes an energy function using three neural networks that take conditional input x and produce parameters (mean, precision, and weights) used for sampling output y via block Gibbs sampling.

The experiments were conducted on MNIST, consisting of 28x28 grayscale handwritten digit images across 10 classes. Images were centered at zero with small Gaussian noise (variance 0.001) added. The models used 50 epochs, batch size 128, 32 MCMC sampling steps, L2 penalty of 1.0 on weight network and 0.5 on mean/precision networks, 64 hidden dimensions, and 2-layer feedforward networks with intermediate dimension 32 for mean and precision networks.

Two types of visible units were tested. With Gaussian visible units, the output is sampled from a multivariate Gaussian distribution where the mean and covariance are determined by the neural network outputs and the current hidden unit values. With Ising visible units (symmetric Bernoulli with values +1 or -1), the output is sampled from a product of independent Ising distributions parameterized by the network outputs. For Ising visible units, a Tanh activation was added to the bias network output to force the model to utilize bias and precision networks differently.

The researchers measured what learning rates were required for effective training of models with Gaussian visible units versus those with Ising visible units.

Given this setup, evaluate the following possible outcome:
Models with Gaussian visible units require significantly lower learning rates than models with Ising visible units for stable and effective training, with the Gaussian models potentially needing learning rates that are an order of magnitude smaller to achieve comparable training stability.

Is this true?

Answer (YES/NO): YES